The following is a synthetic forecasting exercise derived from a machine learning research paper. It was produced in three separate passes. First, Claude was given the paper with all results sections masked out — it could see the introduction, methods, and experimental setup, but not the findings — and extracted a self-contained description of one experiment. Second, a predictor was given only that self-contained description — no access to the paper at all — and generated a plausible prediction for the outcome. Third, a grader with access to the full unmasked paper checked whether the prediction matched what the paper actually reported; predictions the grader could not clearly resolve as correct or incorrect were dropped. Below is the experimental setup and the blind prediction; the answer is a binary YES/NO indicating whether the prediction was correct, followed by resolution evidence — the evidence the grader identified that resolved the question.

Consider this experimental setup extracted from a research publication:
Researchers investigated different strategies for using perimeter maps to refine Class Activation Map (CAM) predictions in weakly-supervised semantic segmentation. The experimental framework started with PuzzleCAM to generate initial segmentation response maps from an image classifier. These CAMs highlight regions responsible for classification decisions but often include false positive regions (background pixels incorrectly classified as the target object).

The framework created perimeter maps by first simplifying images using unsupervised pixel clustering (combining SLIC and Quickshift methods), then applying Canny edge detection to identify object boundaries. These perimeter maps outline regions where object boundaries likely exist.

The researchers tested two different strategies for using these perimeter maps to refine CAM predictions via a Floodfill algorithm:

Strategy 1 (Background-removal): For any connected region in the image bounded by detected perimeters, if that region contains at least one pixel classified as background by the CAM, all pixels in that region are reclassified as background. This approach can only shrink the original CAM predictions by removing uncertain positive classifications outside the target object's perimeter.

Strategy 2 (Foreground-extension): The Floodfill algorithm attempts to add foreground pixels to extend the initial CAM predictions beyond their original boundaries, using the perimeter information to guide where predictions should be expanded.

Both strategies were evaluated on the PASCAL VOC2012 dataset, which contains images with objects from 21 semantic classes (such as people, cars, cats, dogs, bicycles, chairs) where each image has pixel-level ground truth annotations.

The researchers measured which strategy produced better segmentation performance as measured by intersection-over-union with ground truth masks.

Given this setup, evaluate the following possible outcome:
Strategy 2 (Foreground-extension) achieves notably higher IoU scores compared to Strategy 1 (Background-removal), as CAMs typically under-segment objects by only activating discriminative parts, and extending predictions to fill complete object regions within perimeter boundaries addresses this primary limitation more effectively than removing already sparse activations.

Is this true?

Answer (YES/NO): NO